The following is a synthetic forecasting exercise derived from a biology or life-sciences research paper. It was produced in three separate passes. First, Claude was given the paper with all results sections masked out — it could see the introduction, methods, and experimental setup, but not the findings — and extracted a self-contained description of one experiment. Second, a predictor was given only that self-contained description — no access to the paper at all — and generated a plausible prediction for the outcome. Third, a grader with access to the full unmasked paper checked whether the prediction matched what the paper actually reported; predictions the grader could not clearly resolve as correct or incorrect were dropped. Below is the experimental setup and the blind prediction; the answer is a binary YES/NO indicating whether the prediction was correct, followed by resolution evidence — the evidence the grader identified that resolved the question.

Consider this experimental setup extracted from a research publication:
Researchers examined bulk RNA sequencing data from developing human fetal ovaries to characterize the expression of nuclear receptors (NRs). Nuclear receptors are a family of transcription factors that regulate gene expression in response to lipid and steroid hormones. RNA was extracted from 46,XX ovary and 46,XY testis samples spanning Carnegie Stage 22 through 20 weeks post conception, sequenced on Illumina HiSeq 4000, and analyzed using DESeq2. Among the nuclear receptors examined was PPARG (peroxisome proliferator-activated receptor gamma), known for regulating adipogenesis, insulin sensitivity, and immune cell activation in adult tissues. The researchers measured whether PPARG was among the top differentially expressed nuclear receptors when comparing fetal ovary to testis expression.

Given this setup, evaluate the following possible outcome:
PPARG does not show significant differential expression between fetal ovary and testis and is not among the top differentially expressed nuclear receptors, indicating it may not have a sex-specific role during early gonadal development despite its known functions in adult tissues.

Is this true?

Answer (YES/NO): NO